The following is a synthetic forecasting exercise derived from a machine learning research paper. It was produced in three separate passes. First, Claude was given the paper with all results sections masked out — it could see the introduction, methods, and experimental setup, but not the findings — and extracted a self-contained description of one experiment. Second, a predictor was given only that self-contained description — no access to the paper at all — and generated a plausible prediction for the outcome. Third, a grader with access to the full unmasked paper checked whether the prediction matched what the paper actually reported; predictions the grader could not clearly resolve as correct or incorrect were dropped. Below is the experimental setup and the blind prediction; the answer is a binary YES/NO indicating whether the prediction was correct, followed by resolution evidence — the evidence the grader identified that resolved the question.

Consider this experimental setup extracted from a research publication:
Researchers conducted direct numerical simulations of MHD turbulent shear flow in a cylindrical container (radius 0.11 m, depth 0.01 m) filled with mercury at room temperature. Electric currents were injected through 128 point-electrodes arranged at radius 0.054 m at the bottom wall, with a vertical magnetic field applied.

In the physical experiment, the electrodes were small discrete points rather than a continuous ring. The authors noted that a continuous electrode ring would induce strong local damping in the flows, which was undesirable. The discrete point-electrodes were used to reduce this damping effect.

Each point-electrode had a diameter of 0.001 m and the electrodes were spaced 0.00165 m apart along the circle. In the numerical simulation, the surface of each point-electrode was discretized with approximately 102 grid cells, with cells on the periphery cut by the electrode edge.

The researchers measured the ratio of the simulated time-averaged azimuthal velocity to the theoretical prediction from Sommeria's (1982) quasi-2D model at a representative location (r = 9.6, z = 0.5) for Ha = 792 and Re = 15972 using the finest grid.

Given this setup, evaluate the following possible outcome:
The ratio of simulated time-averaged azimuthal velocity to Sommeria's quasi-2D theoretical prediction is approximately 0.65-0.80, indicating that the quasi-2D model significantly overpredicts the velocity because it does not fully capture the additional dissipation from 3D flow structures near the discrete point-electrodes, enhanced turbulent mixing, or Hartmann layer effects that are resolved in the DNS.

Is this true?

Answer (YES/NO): NO